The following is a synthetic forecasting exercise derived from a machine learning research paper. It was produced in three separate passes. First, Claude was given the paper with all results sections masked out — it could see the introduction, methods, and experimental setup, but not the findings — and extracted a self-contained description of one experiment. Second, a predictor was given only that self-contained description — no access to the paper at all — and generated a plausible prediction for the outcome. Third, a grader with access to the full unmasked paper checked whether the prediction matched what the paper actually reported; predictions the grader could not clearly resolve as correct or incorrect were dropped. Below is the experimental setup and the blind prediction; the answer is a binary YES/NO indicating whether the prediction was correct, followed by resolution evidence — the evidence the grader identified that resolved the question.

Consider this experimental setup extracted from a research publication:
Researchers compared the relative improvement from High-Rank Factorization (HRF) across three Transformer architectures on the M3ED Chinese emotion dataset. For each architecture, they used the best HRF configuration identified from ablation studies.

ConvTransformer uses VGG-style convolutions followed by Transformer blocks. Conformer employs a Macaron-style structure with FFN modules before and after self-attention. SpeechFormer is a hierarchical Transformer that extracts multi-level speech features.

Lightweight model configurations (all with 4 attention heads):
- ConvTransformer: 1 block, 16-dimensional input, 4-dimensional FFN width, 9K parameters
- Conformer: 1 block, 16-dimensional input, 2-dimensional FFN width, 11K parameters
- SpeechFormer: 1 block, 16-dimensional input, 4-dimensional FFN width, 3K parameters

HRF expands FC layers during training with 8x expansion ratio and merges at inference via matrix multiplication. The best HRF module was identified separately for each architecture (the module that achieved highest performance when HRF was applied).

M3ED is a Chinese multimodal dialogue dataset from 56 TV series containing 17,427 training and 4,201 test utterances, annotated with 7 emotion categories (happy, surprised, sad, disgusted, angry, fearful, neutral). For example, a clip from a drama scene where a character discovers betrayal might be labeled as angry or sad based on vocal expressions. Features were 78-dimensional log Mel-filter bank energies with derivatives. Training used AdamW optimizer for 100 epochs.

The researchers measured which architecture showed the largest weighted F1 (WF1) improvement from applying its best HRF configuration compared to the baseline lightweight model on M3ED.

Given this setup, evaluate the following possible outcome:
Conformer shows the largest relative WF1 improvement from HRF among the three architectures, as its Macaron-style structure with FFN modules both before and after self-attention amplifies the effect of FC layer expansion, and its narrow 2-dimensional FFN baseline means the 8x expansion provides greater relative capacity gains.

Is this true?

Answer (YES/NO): NO